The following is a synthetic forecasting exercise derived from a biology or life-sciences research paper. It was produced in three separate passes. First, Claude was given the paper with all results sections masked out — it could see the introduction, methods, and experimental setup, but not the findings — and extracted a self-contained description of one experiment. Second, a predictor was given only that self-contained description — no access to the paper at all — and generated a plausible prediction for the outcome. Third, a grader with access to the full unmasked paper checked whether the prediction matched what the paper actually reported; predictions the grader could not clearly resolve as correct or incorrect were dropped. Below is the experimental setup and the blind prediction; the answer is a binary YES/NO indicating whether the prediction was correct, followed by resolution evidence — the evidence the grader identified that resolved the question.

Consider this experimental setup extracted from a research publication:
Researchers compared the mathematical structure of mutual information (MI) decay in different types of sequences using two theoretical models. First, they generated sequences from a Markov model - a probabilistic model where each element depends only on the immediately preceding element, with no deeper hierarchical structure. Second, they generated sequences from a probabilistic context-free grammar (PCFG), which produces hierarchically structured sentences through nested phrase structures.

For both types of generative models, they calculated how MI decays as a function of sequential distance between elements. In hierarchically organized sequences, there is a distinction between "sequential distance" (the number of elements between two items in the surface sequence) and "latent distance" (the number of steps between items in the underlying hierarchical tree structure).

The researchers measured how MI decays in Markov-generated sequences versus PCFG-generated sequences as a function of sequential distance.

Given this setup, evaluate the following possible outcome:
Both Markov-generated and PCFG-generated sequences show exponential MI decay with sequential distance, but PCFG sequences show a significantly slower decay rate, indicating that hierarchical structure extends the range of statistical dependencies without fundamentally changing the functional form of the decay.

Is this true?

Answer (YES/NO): NO